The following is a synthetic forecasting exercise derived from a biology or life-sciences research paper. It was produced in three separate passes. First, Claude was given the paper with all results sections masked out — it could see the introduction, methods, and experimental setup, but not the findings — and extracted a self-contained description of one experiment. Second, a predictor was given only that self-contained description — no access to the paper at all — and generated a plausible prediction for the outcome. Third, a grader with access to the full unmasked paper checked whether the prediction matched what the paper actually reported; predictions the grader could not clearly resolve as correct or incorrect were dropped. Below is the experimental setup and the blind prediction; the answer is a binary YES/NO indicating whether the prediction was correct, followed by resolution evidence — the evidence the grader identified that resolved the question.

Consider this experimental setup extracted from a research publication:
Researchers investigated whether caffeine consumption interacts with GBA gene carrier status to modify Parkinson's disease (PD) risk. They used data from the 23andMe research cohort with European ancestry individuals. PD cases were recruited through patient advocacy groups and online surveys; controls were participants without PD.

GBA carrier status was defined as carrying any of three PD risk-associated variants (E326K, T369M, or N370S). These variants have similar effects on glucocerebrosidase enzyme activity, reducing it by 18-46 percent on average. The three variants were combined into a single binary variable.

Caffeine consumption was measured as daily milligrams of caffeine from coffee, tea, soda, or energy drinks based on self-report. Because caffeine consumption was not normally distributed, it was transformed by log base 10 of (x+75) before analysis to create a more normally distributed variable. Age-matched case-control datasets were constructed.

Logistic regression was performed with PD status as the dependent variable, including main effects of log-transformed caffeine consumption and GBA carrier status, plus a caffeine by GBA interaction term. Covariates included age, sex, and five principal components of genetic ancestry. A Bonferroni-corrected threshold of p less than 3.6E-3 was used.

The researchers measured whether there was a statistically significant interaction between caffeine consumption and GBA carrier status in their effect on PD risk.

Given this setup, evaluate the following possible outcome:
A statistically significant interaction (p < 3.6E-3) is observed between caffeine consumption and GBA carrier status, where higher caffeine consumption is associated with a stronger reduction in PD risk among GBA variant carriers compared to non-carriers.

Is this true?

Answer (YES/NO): NO